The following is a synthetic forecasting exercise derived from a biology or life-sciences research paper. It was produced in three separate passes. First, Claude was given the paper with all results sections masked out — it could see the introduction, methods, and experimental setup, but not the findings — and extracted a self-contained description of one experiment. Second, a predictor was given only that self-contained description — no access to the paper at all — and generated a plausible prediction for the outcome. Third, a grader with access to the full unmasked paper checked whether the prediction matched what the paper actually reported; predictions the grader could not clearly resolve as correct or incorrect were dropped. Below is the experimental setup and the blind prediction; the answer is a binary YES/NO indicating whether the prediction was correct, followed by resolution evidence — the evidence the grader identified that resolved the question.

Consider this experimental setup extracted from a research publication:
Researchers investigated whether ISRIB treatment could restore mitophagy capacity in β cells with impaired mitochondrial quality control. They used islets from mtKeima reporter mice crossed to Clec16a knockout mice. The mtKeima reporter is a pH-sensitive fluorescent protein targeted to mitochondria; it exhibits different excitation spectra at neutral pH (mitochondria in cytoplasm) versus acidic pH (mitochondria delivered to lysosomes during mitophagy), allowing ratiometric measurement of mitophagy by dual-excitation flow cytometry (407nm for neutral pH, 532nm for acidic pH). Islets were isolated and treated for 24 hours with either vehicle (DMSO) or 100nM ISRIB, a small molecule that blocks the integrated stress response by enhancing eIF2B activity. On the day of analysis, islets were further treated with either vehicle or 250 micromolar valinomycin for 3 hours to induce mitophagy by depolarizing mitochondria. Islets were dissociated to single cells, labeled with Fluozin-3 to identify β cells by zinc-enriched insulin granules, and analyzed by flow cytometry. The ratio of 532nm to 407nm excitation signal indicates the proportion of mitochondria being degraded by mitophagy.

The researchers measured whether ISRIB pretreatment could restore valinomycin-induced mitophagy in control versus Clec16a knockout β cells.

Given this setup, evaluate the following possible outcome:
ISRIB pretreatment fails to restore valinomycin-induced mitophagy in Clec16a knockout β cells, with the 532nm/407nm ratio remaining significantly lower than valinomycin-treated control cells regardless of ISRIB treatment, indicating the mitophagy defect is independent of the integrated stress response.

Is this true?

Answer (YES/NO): YES